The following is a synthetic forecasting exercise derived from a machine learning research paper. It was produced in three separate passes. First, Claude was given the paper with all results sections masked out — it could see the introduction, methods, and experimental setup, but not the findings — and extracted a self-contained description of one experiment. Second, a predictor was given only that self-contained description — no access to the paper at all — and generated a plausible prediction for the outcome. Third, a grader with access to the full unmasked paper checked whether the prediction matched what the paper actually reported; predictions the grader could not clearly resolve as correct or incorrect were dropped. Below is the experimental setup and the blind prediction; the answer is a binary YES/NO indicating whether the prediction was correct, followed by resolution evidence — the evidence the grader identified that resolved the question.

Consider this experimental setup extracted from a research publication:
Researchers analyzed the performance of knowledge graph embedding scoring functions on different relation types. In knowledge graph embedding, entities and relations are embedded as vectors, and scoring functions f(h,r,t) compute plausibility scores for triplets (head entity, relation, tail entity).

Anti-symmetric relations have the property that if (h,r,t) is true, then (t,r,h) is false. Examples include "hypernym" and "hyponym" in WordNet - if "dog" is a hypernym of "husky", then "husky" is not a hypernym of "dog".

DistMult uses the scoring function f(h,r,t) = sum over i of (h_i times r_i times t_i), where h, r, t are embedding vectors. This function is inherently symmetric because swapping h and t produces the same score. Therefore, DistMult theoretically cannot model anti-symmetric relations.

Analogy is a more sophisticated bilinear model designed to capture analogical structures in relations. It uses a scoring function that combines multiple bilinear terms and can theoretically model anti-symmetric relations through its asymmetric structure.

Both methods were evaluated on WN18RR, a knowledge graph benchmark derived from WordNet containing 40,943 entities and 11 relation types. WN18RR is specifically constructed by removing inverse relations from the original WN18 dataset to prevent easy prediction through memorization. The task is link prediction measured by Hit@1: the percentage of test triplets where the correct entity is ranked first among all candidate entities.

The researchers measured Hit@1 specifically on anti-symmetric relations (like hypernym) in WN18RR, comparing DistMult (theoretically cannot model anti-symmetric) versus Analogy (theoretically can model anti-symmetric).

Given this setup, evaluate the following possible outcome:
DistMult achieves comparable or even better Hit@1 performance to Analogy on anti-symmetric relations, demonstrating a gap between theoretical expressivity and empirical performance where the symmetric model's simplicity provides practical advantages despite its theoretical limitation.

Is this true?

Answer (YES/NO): YES